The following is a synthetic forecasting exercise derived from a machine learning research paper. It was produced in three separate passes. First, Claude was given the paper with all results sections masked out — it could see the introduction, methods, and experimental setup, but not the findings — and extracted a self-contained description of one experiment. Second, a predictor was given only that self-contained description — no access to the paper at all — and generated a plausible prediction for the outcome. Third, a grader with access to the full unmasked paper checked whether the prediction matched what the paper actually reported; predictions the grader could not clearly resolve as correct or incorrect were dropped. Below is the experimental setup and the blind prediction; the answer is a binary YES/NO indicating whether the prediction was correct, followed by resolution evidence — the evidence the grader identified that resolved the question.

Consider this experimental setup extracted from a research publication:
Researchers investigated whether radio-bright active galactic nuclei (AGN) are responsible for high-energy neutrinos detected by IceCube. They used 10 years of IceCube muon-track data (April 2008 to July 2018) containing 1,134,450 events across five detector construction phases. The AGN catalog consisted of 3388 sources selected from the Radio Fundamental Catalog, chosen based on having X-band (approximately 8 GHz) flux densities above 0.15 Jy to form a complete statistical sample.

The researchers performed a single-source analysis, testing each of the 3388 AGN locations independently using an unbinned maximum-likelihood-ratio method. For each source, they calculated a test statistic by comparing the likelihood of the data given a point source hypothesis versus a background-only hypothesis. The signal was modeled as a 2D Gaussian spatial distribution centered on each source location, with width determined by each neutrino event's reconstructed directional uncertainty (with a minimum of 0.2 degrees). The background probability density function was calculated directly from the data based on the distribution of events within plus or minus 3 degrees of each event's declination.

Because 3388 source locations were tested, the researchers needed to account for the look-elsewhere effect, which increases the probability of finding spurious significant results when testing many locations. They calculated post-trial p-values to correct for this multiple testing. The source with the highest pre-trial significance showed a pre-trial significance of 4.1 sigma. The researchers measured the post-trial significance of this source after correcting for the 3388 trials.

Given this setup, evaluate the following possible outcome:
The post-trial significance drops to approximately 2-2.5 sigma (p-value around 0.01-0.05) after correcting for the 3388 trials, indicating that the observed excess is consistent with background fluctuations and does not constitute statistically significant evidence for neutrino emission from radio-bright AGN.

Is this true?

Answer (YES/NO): NO